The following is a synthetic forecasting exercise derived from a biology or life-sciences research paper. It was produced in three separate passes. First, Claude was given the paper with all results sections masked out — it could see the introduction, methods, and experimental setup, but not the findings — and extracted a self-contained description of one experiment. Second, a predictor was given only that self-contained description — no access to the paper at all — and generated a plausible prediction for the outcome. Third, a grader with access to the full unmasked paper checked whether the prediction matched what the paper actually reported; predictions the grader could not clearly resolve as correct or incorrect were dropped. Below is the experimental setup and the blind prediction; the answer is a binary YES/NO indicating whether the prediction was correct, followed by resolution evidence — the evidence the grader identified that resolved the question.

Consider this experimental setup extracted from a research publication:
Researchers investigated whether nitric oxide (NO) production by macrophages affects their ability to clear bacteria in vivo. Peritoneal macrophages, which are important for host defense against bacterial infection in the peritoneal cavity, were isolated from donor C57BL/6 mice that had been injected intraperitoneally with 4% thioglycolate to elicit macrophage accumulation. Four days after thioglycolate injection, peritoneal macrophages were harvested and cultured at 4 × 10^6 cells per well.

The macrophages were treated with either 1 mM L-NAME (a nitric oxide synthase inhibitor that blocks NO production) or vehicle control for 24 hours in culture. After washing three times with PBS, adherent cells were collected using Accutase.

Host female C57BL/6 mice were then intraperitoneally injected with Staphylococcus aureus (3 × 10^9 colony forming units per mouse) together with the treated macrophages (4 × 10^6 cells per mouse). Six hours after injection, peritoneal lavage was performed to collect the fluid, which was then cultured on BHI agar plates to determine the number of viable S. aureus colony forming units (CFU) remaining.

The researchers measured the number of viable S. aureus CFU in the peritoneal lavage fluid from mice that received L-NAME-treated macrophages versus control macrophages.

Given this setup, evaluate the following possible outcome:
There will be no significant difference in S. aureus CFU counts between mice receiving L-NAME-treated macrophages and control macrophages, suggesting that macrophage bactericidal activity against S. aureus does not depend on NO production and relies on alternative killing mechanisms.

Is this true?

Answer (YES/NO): NO